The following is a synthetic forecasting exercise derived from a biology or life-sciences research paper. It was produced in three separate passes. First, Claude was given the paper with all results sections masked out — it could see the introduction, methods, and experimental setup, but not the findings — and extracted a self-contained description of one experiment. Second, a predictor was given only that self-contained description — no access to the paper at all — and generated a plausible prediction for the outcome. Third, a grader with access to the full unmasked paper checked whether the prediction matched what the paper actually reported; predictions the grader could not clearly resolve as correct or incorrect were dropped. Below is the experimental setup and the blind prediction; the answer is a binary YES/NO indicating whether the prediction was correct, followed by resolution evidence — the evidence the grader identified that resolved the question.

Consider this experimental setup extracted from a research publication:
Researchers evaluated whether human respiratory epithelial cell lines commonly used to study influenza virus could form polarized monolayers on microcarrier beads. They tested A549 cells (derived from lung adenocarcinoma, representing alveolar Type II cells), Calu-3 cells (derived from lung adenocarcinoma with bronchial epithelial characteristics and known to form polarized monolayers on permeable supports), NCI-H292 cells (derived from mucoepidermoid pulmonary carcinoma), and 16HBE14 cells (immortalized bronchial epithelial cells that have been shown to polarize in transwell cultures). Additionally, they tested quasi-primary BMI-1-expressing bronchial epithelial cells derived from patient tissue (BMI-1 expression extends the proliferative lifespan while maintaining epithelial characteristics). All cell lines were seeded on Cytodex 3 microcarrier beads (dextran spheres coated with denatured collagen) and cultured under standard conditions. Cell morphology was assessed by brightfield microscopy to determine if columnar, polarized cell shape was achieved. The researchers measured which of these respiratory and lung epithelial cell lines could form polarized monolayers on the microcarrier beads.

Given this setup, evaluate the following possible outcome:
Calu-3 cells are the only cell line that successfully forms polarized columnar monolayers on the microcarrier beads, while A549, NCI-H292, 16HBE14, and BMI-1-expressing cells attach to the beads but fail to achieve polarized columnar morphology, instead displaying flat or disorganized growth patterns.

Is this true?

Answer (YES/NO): NO